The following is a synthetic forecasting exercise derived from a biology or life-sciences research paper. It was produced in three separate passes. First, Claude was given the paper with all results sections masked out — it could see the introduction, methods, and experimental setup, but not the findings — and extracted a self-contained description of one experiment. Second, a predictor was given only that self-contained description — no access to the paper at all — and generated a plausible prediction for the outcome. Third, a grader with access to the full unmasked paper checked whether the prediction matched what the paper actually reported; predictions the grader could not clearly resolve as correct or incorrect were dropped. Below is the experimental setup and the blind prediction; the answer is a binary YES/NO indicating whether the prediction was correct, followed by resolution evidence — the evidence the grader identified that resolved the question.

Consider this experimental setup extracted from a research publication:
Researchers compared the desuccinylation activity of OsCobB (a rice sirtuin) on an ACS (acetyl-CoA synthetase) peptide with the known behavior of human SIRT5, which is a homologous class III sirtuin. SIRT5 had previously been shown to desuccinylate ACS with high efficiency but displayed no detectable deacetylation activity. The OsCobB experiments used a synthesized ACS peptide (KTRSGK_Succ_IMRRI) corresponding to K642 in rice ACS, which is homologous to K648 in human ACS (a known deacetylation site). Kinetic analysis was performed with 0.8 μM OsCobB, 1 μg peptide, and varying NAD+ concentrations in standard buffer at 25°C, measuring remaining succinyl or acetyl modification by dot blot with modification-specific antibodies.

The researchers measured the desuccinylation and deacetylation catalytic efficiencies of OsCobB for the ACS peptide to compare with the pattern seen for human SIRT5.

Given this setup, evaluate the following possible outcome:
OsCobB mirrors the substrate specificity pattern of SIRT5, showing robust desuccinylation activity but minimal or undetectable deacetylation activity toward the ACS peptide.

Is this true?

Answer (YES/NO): NO